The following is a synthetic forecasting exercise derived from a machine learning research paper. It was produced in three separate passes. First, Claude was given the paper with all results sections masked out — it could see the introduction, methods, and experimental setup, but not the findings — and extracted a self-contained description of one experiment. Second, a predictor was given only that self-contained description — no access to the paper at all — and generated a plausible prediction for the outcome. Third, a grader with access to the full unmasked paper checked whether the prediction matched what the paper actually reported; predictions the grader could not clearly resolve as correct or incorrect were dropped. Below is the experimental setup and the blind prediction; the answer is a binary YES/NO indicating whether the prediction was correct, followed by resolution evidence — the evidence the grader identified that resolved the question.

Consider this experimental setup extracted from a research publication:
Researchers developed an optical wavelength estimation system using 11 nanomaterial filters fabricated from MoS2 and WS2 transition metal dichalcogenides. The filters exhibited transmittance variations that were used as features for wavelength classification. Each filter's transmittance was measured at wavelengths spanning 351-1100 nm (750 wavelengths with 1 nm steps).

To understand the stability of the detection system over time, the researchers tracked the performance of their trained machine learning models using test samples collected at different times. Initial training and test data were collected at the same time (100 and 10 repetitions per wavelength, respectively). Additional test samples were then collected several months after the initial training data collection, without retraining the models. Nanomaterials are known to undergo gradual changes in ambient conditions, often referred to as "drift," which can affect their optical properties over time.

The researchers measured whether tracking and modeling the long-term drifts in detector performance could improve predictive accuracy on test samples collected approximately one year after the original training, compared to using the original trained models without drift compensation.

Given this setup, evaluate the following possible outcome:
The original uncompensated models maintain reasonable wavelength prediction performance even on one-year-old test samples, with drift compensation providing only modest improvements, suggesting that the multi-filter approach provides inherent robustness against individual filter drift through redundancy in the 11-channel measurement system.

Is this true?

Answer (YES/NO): NO